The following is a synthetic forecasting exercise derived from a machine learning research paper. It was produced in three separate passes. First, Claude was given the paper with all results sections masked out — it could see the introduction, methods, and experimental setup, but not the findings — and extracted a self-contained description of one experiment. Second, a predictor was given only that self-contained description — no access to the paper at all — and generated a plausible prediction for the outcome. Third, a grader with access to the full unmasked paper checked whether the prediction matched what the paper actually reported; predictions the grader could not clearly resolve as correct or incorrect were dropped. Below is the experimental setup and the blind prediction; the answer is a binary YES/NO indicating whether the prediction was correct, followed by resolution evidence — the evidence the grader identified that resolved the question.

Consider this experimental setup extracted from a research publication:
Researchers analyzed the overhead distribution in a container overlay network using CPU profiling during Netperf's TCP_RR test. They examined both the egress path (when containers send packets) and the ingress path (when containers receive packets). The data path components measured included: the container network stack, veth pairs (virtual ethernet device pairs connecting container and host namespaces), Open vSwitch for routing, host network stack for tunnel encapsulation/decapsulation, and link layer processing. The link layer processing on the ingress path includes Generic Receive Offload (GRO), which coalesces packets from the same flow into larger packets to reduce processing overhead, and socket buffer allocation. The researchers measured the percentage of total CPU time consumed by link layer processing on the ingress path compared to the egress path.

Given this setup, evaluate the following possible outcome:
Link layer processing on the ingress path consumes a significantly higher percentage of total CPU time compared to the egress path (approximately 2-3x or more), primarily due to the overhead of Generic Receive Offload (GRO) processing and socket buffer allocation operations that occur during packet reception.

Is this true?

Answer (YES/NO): NO